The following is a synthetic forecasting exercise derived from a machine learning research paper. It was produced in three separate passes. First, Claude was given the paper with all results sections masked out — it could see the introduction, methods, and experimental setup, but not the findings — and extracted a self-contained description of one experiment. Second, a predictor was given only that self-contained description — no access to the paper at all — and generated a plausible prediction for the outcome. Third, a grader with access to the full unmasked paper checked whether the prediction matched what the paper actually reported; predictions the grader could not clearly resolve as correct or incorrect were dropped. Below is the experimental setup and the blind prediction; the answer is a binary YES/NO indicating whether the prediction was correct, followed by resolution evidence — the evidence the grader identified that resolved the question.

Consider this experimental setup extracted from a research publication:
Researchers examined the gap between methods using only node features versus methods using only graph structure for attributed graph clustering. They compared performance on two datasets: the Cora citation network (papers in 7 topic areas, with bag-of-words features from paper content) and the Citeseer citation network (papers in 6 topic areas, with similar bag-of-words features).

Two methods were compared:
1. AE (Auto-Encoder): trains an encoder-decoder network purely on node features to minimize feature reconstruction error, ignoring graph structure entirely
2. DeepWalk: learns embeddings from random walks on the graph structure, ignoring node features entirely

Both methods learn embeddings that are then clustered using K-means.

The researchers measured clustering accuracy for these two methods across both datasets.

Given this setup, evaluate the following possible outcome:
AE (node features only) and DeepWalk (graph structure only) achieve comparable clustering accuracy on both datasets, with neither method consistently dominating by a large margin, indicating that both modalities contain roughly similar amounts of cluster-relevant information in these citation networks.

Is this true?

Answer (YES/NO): NO